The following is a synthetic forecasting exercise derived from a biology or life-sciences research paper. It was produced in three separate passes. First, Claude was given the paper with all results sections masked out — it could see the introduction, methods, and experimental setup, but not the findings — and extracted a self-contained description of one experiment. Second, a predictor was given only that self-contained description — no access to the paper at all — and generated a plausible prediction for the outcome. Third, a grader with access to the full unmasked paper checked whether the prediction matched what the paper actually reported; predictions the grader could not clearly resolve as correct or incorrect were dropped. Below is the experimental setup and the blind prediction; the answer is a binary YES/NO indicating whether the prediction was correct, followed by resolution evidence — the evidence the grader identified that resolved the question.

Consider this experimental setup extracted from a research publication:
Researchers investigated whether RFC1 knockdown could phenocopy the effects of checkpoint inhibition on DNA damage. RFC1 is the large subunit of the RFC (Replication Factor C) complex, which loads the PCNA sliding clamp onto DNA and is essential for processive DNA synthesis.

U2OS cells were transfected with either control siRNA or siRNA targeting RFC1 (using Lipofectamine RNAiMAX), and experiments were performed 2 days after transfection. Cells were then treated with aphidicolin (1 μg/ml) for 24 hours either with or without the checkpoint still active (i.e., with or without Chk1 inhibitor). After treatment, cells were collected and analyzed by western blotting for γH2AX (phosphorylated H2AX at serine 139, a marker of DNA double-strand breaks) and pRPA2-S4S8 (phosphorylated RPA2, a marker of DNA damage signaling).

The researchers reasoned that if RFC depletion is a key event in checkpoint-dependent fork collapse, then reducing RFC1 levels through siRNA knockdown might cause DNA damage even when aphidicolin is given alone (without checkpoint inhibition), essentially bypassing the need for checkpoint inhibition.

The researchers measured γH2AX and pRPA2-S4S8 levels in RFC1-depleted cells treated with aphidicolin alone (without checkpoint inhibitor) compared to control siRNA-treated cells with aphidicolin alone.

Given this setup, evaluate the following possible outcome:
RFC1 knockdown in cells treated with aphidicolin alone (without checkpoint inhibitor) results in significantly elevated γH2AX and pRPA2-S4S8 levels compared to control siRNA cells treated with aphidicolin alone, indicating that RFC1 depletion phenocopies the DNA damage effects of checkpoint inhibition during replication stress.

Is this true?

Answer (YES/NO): YES